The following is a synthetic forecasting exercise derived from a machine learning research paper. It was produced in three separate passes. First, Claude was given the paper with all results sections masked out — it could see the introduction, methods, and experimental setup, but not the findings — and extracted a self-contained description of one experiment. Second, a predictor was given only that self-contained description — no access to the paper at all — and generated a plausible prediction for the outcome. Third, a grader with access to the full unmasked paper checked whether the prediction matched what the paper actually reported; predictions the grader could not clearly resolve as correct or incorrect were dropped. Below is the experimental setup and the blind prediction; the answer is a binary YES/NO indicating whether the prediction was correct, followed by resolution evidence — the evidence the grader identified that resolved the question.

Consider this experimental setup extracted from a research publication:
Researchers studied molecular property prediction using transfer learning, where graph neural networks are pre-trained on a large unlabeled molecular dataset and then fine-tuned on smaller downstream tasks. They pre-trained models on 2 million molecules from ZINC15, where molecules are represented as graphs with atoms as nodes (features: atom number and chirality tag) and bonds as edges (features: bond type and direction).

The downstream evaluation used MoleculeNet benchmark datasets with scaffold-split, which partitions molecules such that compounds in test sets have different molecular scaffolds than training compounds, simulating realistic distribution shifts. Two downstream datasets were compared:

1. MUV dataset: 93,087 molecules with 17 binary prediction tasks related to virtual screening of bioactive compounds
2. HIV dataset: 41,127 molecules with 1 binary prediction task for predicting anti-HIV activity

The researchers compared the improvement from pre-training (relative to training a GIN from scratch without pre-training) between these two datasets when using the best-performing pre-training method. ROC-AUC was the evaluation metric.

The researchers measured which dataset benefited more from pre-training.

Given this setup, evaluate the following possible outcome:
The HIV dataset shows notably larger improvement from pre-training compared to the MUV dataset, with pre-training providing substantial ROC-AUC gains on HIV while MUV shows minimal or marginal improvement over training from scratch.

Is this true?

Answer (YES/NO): NO